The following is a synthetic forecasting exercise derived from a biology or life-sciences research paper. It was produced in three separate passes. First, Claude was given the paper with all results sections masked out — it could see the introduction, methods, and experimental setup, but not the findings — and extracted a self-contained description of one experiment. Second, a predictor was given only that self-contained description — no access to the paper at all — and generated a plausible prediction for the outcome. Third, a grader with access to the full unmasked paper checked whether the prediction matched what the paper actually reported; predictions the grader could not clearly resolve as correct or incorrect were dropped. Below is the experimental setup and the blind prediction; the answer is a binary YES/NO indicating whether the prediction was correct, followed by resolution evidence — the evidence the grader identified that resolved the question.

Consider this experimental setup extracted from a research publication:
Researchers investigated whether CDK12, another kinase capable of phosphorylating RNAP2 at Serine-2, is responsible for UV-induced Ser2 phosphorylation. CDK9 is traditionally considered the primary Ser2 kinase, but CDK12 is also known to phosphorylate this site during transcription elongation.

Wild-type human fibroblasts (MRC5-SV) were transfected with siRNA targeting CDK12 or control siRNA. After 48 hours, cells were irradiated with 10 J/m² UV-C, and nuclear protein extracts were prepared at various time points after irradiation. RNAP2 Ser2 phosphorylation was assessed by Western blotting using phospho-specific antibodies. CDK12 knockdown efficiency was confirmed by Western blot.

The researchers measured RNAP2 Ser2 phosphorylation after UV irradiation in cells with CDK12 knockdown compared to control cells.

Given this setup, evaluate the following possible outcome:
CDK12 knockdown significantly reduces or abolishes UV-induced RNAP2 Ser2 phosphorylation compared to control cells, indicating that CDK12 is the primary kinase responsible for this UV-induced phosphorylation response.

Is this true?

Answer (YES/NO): NO